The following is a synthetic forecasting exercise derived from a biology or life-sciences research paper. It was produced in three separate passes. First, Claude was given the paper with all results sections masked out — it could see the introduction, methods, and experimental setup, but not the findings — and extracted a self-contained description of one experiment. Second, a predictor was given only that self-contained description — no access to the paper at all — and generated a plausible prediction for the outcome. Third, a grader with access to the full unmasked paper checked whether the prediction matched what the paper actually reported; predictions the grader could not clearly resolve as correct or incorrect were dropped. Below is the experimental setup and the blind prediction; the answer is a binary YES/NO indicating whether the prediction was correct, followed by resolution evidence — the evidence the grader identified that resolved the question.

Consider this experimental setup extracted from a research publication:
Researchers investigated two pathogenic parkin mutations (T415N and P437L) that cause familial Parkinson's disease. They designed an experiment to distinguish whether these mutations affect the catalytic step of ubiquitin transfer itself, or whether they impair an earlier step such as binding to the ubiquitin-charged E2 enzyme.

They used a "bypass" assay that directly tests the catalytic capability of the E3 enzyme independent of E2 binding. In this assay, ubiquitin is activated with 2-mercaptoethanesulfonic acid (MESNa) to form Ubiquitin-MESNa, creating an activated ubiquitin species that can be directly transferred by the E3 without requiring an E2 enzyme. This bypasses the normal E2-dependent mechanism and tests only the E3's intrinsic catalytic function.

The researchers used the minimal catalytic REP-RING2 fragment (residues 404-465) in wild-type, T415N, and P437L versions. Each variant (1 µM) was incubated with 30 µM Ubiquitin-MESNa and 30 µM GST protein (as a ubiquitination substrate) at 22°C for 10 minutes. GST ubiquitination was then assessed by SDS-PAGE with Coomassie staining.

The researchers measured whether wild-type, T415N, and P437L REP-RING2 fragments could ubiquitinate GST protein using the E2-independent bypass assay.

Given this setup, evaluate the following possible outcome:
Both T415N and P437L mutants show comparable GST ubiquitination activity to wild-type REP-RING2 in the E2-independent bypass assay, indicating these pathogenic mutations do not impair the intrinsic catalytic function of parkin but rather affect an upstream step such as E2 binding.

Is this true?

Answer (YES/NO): NO